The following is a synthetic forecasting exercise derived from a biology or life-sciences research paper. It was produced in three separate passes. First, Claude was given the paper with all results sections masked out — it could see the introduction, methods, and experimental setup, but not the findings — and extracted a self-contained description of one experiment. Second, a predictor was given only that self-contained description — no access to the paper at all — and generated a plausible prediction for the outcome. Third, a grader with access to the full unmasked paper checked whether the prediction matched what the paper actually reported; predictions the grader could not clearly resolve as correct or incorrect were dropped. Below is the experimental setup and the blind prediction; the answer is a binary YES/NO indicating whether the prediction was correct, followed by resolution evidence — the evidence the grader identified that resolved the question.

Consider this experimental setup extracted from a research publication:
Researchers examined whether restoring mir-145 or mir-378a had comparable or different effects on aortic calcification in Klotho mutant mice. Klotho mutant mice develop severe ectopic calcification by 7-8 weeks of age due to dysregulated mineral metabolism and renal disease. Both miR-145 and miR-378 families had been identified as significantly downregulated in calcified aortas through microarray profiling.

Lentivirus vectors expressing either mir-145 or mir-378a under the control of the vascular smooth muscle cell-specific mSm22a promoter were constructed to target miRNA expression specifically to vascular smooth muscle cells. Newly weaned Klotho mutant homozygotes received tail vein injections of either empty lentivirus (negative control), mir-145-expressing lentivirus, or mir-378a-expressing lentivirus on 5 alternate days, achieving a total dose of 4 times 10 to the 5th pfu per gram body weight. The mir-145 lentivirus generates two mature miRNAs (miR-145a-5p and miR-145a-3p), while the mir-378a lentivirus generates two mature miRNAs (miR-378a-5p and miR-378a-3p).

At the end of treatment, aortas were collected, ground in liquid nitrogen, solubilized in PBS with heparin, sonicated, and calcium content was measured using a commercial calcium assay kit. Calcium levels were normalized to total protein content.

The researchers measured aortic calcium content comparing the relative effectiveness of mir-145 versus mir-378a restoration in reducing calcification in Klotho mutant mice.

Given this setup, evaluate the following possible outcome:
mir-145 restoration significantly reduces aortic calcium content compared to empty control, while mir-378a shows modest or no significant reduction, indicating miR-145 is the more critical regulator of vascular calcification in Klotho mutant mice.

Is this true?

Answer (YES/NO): NO